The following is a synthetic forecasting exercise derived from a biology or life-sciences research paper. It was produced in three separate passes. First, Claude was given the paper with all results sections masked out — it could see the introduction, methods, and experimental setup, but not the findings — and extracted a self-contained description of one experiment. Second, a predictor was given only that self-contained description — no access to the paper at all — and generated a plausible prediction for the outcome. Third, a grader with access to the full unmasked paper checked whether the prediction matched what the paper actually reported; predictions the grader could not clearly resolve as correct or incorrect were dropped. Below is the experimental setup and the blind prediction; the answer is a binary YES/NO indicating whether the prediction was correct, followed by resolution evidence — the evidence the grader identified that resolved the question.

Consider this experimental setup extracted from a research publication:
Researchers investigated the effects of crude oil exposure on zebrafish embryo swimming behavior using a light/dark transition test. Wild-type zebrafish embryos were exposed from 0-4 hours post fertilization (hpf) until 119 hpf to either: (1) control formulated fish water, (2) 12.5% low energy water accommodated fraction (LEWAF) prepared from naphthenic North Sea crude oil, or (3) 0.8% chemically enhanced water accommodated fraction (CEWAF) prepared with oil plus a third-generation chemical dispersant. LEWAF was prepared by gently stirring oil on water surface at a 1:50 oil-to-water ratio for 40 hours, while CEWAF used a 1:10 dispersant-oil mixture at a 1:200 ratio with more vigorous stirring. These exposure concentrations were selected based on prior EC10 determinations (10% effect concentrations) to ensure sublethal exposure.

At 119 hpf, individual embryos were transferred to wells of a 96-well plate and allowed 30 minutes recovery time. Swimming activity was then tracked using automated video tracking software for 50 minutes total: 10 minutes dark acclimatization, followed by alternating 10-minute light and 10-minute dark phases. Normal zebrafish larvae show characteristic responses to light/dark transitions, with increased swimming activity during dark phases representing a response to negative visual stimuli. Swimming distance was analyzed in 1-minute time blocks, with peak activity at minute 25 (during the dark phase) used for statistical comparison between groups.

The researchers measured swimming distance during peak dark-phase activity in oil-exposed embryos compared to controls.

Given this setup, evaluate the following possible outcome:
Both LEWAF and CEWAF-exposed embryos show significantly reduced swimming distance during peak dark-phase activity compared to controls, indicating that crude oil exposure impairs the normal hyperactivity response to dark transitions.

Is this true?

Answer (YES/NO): YES